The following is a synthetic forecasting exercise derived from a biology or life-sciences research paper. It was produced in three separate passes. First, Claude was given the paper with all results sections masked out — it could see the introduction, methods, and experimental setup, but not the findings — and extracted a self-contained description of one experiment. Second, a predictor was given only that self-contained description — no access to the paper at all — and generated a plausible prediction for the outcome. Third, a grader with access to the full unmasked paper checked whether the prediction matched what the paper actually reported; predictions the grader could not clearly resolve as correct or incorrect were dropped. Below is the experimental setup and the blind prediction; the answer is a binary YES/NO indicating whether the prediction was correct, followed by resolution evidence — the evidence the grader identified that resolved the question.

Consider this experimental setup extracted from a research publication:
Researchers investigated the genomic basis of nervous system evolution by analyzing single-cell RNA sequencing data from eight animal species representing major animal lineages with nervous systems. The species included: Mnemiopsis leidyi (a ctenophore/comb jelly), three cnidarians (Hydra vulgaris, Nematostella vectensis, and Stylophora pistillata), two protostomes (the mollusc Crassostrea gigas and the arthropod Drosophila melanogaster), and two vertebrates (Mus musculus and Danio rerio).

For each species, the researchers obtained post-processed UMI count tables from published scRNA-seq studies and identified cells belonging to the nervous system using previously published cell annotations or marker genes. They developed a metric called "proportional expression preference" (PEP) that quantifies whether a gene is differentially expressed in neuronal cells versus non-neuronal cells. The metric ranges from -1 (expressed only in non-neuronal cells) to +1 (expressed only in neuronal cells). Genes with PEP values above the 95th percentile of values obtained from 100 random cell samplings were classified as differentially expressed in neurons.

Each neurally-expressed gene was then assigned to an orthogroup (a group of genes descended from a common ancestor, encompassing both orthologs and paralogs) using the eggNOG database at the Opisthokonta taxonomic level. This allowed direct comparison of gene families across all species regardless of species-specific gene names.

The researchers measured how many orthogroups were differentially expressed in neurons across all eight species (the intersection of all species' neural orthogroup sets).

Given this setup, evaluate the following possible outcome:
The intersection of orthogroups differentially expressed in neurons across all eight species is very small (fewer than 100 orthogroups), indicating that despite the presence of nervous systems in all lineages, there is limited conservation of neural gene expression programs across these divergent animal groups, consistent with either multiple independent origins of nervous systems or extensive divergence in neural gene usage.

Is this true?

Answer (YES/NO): NO